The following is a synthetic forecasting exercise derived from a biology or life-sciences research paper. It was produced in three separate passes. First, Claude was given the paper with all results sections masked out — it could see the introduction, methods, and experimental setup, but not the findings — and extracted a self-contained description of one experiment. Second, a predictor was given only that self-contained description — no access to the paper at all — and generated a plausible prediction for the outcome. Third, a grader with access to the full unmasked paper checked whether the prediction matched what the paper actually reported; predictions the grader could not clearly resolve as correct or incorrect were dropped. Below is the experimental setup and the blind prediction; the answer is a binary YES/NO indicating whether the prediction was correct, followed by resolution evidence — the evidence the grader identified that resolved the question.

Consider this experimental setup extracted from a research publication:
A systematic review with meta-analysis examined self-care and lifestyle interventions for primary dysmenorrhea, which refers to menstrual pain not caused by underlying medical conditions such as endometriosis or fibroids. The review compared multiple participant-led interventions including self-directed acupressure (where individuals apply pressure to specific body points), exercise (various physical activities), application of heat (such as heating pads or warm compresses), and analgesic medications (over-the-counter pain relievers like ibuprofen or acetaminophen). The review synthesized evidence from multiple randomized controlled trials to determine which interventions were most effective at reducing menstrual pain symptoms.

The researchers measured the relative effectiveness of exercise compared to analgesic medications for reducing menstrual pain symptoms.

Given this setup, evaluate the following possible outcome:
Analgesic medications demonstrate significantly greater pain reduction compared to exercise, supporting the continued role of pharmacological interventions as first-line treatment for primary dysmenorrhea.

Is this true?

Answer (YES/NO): NO